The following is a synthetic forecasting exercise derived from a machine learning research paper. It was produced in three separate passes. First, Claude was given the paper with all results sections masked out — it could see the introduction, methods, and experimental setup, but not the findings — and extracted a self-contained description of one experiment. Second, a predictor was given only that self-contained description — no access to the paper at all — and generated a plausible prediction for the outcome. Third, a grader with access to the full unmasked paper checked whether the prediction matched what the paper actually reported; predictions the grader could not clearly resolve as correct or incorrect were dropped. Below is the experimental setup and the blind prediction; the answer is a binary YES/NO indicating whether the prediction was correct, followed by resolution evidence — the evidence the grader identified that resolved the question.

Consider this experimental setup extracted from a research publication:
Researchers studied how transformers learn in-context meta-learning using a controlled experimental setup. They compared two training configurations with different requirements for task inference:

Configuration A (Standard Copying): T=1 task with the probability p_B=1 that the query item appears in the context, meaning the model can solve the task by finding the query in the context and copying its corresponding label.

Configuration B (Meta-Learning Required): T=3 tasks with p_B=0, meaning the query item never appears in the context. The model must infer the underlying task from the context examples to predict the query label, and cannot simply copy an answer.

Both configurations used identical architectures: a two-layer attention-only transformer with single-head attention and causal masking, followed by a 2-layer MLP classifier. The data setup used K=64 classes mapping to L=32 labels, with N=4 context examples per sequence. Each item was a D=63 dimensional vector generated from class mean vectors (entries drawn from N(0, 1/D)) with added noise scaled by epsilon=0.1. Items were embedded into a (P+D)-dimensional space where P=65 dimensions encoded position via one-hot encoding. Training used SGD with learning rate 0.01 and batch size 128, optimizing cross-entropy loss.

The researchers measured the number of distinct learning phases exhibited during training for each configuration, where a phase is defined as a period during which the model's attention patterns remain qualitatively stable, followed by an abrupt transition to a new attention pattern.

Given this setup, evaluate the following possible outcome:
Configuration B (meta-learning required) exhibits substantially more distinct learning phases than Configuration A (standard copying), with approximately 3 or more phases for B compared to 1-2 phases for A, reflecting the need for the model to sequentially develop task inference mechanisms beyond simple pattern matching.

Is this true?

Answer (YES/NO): YES